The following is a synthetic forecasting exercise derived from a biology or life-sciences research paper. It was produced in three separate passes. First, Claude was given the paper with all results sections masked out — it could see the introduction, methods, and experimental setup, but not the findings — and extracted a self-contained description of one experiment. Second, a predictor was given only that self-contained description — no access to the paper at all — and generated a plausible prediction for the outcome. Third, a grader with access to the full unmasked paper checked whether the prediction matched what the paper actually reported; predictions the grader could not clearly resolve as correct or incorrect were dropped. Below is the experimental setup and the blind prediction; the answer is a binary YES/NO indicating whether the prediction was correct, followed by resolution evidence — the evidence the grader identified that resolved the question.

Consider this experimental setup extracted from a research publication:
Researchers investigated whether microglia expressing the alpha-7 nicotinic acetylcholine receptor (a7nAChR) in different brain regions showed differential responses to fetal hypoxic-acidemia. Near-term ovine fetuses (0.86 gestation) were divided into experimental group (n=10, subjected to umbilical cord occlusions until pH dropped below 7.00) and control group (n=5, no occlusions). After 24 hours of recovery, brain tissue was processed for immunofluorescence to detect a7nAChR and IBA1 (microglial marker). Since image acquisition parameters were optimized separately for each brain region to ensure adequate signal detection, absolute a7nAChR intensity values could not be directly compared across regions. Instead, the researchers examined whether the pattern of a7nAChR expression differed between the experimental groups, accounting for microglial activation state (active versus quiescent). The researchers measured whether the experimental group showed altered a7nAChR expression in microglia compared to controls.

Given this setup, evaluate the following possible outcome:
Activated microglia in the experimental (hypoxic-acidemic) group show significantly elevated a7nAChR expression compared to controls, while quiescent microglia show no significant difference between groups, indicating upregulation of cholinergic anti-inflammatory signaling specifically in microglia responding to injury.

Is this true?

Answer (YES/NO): NO